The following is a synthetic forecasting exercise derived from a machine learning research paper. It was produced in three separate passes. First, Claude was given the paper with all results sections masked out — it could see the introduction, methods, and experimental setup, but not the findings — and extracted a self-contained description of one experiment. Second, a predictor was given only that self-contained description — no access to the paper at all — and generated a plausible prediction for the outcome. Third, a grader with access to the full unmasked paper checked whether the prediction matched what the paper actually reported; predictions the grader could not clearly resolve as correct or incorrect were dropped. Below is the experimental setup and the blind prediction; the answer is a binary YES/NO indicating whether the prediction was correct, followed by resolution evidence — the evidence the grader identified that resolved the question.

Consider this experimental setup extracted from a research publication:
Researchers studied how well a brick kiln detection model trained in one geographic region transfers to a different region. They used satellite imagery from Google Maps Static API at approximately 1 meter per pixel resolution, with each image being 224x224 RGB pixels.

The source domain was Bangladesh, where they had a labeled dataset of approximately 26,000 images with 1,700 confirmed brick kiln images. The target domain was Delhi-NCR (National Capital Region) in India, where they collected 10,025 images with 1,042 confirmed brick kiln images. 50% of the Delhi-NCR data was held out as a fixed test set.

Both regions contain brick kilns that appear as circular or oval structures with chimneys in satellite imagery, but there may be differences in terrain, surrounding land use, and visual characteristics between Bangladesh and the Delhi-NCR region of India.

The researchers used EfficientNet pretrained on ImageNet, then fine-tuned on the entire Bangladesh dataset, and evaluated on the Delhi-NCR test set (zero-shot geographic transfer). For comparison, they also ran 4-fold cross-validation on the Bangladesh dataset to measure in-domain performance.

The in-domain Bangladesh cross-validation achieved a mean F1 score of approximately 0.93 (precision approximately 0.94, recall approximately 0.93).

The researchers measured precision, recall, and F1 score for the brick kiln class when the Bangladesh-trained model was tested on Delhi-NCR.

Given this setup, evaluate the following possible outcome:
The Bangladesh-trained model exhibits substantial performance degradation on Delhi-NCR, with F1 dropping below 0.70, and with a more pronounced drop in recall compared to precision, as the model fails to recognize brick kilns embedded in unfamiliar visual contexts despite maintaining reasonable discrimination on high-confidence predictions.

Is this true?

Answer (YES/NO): NO